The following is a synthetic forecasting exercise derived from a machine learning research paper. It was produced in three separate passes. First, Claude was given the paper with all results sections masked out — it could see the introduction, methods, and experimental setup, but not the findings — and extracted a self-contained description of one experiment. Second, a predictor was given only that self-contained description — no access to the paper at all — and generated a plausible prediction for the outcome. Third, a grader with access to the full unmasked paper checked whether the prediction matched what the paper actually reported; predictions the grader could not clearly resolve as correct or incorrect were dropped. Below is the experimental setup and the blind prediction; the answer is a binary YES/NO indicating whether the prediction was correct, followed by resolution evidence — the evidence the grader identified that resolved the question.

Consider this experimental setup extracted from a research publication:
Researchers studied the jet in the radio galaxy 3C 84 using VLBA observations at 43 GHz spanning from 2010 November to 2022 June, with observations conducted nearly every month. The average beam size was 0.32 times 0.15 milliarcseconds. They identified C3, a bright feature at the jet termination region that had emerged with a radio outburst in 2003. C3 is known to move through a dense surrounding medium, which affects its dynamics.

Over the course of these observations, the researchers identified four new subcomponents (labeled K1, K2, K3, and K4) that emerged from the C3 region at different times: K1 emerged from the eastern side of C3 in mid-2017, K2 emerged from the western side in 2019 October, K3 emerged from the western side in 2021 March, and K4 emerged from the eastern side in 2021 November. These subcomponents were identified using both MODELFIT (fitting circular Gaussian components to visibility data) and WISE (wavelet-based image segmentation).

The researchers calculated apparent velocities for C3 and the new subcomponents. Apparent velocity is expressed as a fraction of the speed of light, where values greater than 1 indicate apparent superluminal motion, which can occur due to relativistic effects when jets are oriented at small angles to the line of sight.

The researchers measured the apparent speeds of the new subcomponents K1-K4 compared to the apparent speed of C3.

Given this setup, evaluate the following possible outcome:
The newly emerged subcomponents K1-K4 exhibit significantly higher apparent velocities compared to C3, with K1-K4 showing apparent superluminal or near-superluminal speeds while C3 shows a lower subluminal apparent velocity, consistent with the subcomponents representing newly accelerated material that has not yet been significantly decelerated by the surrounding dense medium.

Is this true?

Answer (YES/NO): NO